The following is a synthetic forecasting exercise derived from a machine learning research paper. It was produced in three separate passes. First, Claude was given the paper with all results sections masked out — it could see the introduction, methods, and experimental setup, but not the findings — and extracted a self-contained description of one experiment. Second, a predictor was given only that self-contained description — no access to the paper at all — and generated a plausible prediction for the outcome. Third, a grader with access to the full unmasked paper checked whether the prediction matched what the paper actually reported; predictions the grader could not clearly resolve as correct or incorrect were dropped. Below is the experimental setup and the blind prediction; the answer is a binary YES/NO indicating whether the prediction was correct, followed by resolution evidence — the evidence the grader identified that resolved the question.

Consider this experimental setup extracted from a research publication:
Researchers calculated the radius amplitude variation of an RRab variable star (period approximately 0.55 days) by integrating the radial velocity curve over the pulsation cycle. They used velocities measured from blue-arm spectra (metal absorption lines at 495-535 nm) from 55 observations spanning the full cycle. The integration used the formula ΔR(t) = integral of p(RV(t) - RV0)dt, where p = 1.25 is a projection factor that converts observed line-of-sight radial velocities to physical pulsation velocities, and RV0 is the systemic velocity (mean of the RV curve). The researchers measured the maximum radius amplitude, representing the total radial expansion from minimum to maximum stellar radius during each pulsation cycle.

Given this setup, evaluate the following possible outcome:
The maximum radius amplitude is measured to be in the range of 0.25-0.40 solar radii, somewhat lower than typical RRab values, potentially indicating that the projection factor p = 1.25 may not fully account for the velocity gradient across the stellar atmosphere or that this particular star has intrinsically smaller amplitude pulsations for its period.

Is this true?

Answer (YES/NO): NO